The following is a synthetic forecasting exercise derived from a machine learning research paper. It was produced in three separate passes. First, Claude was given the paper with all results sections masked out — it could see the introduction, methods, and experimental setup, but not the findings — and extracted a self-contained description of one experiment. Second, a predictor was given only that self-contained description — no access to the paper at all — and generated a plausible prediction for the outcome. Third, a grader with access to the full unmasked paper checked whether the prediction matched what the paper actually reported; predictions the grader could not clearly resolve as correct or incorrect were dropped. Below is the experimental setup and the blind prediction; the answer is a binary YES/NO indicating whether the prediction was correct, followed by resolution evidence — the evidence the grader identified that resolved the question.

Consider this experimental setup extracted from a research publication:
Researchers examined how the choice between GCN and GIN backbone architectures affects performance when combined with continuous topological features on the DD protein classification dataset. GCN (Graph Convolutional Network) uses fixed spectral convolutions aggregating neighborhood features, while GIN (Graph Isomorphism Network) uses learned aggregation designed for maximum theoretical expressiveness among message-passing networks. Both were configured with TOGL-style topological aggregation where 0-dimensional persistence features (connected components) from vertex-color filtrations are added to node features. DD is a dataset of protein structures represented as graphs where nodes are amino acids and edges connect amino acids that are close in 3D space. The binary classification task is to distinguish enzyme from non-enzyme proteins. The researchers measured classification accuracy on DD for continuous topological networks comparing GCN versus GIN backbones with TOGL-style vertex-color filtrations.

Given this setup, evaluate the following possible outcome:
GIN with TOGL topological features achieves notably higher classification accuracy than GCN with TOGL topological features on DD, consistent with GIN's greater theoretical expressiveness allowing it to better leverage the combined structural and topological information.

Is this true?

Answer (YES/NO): YES